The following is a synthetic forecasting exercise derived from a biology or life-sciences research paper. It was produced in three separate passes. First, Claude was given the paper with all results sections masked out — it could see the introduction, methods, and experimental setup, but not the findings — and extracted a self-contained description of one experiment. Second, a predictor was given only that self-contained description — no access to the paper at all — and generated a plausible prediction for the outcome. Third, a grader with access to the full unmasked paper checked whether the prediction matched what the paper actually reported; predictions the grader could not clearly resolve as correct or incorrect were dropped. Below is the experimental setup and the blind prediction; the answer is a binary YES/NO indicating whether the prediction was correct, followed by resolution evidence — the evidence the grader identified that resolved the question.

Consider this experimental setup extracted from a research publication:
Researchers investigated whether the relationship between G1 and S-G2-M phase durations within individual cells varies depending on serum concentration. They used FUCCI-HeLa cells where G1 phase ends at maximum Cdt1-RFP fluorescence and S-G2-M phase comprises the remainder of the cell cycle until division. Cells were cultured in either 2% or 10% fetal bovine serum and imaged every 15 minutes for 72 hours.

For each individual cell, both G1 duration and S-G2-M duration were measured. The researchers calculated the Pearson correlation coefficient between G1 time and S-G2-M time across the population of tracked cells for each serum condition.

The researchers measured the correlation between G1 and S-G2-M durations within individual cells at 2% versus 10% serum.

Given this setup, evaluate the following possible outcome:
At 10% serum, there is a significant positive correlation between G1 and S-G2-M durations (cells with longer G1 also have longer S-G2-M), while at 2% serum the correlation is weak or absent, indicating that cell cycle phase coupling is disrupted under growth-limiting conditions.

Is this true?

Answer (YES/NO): NO